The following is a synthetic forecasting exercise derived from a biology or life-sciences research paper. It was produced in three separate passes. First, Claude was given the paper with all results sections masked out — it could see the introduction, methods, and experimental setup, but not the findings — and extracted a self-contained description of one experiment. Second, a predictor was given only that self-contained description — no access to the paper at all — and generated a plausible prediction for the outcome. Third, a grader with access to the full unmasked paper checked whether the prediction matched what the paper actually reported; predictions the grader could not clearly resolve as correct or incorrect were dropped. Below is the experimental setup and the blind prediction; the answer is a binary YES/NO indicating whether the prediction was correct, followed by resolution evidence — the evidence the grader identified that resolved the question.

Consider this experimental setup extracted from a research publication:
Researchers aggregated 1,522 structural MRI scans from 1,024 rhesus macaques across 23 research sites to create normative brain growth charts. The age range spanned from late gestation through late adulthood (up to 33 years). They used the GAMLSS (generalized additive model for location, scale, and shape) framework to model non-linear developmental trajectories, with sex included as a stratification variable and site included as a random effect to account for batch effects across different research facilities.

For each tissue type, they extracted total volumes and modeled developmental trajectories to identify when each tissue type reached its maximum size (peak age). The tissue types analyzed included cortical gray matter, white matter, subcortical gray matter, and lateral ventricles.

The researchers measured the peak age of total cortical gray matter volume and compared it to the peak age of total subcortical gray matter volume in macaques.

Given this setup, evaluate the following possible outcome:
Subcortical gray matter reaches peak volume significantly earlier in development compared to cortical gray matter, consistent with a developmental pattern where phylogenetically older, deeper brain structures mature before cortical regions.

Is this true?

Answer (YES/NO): NO